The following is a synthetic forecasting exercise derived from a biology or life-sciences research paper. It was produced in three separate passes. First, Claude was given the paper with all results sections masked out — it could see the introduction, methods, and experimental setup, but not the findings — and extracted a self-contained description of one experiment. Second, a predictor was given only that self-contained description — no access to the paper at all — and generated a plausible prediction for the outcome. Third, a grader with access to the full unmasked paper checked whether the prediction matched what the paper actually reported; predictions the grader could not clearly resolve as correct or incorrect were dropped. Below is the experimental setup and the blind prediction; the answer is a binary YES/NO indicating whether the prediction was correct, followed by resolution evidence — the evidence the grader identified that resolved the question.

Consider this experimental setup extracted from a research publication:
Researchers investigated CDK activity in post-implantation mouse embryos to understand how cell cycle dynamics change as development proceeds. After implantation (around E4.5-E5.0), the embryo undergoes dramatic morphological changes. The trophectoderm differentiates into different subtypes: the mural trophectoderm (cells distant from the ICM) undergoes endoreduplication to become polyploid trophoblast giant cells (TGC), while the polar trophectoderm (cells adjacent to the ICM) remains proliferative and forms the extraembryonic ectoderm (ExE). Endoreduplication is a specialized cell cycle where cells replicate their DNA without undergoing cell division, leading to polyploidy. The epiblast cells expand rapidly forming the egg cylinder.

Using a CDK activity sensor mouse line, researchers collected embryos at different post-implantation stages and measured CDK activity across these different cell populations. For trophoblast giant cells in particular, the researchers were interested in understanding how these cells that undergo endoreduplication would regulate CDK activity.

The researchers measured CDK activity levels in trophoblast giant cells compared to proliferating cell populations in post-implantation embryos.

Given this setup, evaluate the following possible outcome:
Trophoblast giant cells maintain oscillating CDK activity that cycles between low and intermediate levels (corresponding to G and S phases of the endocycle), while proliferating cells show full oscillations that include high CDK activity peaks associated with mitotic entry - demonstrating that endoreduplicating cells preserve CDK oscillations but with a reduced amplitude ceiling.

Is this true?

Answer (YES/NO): NO